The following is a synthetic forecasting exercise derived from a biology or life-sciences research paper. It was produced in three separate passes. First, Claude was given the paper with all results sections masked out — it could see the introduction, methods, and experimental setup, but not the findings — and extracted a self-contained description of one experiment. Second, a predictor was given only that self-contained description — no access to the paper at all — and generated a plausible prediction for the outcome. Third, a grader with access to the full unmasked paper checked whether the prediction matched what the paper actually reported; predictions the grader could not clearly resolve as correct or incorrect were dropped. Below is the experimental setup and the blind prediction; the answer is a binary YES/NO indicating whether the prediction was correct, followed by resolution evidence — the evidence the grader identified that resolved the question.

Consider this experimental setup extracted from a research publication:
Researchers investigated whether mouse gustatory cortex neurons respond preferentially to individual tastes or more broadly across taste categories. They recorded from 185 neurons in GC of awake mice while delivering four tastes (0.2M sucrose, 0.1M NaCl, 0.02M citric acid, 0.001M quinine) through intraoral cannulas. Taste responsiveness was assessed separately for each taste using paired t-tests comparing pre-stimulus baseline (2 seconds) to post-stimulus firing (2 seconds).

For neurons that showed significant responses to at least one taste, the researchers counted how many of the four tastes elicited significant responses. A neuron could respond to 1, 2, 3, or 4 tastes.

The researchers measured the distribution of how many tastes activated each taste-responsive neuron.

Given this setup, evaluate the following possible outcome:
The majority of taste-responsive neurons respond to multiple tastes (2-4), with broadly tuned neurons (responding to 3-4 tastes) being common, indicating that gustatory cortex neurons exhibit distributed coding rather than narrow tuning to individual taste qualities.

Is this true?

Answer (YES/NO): YES